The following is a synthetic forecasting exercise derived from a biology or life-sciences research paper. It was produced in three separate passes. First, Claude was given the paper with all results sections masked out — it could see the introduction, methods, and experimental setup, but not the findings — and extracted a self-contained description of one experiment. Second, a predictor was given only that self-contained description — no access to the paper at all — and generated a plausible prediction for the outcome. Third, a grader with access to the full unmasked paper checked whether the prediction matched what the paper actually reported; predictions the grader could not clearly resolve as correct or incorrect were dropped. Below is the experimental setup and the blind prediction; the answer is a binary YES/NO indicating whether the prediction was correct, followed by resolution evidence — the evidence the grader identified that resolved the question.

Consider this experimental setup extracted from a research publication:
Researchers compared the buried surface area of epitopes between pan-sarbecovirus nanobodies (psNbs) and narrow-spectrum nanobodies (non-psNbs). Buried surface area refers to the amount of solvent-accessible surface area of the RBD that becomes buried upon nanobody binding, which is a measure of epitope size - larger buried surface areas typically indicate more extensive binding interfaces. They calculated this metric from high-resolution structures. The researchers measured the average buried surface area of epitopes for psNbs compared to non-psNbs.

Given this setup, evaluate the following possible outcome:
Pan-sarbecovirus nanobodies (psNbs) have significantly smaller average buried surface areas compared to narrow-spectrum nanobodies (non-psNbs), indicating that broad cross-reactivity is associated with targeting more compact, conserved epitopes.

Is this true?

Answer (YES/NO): YES